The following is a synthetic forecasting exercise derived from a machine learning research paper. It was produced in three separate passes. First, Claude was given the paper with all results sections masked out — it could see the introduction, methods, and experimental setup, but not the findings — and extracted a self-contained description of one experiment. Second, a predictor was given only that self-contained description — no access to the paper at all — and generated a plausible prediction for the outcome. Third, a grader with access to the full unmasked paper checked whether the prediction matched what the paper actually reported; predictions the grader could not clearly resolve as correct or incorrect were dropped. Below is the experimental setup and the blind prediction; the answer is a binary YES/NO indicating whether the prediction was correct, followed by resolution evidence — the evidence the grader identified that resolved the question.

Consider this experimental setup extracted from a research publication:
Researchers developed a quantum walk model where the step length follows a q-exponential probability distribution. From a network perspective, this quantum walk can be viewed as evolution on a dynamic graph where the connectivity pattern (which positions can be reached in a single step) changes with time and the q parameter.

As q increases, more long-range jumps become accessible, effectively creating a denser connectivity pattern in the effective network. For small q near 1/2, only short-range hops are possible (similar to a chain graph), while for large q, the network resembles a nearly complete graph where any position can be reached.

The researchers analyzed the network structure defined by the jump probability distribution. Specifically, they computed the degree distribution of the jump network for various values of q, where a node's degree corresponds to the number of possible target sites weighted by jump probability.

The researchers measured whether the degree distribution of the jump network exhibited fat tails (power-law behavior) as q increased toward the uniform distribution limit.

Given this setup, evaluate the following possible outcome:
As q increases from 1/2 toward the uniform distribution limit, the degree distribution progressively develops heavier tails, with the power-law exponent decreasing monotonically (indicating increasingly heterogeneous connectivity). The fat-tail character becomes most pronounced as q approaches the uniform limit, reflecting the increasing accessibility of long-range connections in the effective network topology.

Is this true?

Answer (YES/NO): NO